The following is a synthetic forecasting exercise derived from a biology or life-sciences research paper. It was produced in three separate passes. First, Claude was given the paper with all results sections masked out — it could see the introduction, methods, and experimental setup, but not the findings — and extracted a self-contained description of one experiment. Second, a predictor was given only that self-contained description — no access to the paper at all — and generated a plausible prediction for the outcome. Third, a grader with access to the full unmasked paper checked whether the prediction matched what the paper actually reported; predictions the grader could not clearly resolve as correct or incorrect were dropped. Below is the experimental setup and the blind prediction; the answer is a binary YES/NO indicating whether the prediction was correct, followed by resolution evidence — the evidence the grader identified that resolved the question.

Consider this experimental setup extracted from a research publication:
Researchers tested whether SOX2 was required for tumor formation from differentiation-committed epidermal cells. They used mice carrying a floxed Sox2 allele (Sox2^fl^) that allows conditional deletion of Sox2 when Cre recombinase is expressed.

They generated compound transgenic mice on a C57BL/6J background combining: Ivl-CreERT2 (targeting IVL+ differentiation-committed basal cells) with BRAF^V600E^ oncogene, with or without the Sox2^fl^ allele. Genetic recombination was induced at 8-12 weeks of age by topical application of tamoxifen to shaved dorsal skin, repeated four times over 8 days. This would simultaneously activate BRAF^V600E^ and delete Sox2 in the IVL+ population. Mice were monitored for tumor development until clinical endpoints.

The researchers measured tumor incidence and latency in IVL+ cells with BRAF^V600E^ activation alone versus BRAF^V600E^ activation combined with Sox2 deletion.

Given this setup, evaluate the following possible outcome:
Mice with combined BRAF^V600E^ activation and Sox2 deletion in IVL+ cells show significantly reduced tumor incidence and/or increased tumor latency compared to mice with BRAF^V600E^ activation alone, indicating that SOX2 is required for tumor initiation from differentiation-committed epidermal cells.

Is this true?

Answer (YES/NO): YES